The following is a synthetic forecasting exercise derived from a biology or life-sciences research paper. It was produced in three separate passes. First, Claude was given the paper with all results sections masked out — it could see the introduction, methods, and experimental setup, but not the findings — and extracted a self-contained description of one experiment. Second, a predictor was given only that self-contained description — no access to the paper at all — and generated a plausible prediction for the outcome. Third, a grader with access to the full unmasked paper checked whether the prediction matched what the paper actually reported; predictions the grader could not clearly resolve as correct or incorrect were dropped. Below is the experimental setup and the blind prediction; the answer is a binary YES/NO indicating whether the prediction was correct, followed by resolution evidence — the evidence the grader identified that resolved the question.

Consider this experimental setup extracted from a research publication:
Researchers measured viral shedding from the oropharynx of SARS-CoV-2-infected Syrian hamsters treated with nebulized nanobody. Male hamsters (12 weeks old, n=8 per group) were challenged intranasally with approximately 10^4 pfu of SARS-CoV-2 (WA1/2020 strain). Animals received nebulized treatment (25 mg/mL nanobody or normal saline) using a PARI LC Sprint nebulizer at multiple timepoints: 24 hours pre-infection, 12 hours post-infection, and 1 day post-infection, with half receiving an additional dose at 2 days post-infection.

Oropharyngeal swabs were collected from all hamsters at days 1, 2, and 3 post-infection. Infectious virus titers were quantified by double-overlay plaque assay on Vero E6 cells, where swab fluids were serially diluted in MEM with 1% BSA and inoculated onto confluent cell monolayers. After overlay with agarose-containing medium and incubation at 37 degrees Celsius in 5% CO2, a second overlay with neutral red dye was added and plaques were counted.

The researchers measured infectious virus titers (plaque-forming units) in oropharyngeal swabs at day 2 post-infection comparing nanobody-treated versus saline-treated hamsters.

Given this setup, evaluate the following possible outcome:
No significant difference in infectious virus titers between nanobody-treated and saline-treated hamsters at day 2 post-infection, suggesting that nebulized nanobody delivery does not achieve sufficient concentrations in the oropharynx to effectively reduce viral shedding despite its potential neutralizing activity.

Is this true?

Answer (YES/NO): YES